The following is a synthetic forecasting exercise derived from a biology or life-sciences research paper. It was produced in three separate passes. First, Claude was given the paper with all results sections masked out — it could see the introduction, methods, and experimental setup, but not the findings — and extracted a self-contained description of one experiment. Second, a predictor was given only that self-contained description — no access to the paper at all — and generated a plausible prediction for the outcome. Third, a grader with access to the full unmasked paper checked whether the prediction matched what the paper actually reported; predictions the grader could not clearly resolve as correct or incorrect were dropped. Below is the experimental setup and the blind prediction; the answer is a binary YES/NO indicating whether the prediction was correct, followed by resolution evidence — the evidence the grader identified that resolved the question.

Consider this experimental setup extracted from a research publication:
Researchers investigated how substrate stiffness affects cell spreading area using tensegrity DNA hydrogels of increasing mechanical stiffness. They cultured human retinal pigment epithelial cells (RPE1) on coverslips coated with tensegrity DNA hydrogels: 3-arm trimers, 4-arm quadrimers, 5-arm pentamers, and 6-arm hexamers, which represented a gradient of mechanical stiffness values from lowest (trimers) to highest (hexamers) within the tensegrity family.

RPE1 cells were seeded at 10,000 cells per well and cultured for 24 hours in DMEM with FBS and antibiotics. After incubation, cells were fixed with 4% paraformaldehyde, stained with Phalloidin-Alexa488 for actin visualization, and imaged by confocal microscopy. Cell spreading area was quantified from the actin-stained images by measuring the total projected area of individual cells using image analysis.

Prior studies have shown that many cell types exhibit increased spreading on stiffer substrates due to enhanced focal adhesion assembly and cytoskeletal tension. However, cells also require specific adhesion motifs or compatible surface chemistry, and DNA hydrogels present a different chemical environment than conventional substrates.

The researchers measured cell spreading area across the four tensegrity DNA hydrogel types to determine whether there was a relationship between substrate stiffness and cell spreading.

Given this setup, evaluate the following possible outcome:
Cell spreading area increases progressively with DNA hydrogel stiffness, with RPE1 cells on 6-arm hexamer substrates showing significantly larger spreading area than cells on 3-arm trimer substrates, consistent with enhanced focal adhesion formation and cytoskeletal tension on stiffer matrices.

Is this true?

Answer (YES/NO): NO